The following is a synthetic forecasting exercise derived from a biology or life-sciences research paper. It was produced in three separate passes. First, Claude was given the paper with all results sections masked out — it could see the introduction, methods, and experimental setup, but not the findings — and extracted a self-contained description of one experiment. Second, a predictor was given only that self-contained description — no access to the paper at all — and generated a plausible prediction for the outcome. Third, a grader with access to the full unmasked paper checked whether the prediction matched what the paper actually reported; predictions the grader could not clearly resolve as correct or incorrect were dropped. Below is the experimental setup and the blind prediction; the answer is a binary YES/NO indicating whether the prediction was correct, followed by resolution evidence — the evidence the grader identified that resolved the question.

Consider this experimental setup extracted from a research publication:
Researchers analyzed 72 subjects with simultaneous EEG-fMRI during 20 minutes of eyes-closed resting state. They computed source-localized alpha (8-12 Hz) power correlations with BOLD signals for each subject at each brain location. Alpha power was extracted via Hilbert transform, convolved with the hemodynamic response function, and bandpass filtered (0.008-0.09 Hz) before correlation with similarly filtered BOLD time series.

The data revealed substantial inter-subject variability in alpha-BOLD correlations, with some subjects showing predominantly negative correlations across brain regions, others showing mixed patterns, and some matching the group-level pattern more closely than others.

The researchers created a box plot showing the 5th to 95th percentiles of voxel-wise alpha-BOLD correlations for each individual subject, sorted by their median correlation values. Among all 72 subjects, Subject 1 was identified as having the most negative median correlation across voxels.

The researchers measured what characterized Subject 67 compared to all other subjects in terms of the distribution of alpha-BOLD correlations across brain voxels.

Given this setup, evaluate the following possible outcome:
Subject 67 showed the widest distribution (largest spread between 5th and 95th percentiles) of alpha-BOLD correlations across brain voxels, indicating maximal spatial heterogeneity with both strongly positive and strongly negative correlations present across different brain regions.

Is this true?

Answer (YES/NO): YES